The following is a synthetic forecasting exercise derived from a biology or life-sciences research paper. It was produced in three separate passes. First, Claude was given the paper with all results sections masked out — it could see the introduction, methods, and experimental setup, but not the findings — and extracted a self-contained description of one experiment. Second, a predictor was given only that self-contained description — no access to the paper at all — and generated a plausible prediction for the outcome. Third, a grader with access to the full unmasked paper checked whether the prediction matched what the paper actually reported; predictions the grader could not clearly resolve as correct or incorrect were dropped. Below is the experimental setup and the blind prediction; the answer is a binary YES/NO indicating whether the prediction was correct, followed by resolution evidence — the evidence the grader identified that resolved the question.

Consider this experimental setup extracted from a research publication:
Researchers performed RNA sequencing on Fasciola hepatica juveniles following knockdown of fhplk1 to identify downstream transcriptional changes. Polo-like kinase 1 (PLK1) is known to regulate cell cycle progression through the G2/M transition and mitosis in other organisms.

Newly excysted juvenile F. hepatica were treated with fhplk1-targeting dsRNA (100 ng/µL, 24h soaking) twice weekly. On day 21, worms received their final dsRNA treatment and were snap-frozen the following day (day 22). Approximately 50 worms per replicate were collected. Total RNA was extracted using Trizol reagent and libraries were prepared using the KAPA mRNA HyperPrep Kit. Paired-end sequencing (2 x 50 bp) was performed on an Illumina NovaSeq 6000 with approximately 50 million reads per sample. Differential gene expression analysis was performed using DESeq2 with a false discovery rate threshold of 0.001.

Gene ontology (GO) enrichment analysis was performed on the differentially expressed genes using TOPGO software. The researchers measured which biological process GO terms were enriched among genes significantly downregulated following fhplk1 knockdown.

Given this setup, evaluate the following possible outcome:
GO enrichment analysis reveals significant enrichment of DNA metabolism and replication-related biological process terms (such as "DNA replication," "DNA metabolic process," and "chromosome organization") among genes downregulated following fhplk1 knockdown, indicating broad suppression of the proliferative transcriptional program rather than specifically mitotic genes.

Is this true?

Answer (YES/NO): NO